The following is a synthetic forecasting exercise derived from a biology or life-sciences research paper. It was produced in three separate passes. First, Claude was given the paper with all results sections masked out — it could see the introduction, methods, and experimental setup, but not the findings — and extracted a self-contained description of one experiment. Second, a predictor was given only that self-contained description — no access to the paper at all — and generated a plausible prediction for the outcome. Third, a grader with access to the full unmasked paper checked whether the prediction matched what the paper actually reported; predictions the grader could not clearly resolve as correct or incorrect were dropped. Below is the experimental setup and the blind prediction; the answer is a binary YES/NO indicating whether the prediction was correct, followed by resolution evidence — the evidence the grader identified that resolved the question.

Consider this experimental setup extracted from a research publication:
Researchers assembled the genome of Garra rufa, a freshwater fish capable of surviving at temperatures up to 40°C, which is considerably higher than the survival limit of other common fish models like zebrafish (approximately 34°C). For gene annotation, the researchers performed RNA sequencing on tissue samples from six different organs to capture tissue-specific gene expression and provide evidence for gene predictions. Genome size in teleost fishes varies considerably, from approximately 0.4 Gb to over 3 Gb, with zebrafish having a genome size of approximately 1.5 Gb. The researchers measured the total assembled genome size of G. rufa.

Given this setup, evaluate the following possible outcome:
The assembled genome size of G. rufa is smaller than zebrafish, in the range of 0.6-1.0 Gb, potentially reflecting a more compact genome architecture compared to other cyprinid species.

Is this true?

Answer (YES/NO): NO